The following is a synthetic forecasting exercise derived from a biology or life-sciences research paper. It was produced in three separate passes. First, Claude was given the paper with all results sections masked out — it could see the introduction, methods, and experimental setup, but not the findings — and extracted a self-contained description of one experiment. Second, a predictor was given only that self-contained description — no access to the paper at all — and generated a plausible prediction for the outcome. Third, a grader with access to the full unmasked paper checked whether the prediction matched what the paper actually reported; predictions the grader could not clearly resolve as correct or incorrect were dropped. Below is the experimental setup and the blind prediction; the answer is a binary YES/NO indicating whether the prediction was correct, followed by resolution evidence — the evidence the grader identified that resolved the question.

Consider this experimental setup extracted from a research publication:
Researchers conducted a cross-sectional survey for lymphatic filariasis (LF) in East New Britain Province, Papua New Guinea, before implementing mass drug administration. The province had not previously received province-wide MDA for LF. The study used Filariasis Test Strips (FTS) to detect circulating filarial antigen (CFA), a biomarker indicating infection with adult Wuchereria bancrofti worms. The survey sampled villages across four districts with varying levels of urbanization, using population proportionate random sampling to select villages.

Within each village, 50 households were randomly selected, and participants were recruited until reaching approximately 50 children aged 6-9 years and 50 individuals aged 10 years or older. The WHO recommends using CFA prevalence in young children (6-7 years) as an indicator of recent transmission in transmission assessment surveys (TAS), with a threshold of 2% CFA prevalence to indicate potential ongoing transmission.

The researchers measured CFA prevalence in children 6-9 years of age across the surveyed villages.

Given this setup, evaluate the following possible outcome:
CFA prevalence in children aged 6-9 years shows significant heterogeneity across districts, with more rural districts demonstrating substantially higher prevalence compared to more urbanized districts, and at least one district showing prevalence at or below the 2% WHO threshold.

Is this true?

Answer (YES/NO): NO